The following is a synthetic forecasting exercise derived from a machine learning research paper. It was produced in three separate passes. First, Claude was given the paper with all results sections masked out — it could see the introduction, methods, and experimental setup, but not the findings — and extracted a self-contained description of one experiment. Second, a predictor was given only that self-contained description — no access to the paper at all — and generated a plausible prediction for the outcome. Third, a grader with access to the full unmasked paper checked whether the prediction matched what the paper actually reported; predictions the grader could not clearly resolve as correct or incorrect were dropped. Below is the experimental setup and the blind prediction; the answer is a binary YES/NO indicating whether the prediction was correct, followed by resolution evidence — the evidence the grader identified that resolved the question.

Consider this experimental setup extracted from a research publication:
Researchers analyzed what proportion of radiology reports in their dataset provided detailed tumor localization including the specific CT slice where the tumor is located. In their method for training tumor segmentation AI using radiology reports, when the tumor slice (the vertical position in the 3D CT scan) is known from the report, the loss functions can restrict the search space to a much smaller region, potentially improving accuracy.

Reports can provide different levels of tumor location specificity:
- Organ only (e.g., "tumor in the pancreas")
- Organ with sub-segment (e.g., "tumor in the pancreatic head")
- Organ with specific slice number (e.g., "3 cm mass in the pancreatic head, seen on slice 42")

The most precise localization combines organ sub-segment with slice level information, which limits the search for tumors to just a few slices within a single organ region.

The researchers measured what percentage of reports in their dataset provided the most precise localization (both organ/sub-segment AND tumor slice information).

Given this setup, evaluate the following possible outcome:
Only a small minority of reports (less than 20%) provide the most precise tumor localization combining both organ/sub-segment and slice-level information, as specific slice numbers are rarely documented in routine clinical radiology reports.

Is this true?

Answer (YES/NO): YES